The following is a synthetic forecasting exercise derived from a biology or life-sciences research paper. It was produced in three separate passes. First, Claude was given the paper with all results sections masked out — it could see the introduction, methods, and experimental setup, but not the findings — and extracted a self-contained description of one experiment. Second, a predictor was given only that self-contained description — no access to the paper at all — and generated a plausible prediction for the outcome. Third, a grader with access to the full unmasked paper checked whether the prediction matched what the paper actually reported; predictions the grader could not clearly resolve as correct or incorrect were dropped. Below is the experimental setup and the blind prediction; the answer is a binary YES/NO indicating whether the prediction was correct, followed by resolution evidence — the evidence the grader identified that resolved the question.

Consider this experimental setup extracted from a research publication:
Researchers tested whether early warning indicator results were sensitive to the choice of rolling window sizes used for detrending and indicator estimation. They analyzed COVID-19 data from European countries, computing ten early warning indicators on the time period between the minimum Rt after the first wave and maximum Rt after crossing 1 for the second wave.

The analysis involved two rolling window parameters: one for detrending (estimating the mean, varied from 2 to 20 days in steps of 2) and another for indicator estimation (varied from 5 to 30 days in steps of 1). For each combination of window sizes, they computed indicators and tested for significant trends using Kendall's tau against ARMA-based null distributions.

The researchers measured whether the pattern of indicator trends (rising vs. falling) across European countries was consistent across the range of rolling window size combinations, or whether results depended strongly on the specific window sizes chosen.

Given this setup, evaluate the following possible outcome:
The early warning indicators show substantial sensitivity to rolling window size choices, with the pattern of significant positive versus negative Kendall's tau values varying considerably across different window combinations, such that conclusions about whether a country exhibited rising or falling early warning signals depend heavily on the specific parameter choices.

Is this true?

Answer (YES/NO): NO